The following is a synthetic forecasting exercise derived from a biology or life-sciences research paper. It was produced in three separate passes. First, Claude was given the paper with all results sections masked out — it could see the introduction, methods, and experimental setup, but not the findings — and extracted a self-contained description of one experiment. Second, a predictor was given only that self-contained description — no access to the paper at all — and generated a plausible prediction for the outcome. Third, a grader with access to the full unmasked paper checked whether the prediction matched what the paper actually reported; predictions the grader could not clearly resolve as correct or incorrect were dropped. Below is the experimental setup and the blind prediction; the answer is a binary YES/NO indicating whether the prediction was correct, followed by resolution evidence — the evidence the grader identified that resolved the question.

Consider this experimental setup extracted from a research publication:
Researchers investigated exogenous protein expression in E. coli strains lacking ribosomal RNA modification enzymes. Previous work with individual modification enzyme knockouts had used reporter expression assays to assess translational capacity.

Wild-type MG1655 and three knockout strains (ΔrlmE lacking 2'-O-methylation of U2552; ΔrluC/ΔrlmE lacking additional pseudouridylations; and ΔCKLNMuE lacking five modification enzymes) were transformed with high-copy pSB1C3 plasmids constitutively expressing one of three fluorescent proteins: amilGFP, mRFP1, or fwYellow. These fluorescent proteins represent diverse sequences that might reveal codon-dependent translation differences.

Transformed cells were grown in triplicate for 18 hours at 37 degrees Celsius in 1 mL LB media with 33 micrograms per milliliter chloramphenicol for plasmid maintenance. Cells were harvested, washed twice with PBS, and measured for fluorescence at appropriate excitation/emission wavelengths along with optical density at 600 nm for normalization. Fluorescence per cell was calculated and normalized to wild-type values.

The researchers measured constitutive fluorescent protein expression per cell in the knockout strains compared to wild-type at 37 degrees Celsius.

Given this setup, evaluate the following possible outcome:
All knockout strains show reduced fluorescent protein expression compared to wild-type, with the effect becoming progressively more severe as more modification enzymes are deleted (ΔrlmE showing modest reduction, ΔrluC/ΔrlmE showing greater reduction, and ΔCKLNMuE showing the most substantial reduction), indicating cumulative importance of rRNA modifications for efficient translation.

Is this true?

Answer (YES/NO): NO